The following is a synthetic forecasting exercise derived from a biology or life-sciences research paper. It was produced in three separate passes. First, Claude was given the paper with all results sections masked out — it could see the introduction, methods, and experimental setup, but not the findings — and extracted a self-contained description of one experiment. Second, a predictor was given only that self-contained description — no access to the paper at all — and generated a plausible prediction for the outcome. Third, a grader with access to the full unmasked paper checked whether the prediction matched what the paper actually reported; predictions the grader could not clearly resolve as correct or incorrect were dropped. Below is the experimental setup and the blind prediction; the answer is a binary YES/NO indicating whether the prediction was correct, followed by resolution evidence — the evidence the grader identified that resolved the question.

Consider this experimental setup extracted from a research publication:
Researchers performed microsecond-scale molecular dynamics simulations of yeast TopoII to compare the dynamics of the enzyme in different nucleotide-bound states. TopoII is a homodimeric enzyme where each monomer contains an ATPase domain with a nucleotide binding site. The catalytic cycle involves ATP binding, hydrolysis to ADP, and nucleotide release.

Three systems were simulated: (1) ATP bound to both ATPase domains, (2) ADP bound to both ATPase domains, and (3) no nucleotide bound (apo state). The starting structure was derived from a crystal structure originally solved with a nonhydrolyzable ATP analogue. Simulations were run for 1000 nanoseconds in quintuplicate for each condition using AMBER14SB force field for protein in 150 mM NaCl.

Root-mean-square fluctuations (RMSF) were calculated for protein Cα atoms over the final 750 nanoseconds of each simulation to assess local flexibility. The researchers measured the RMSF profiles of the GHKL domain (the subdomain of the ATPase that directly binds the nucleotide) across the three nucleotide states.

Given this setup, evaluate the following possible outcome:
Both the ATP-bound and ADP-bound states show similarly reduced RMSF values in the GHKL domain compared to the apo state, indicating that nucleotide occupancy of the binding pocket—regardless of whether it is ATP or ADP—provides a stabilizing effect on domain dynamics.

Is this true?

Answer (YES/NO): NO